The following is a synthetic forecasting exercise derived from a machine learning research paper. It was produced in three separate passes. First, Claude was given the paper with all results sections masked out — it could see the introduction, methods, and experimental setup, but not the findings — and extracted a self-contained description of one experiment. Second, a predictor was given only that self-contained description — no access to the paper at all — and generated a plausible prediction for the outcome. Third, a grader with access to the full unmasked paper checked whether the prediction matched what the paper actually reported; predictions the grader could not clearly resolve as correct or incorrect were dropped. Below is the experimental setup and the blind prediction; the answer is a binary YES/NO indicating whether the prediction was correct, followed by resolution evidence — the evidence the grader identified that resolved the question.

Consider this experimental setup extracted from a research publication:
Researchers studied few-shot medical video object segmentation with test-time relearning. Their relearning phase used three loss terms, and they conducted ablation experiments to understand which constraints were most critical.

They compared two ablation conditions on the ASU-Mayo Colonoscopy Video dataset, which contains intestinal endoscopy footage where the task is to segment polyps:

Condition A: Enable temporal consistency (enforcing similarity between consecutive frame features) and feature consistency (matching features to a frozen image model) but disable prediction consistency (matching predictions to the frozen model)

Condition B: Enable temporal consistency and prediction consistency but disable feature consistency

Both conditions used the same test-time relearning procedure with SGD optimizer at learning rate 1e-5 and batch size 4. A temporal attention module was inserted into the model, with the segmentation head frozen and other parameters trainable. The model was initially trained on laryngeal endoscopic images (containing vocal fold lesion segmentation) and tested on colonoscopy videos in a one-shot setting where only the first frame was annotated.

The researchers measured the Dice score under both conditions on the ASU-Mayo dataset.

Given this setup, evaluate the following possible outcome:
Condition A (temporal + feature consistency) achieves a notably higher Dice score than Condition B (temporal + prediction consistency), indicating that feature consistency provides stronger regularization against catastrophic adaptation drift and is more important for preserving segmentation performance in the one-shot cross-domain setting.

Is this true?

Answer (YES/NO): NO